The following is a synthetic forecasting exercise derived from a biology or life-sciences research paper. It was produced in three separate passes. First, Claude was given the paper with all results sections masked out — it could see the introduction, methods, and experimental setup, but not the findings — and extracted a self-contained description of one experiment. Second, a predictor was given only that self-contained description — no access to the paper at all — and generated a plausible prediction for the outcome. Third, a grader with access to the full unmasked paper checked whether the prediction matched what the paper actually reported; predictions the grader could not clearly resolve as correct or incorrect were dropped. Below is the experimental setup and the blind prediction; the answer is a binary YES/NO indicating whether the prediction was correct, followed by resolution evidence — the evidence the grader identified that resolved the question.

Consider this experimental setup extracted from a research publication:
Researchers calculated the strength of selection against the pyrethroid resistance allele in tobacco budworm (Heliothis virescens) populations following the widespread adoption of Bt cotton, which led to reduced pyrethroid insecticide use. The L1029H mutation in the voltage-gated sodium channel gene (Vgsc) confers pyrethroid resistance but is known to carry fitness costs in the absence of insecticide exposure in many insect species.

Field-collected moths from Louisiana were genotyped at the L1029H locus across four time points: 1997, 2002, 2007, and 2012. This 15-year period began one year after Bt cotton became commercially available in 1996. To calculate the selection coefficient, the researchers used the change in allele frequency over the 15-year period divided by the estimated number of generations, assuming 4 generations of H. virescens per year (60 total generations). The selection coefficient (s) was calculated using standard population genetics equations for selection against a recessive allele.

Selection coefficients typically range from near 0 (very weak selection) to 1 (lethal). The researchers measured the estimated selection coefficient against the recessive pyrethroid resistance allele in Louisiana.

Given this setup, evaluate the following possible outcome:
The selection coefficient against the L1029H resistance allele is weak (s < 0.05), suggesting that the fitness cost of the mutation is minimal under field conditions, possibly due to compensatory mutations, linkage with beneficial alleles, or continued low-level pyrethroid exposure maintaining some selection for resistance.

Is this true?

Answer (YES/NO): YES